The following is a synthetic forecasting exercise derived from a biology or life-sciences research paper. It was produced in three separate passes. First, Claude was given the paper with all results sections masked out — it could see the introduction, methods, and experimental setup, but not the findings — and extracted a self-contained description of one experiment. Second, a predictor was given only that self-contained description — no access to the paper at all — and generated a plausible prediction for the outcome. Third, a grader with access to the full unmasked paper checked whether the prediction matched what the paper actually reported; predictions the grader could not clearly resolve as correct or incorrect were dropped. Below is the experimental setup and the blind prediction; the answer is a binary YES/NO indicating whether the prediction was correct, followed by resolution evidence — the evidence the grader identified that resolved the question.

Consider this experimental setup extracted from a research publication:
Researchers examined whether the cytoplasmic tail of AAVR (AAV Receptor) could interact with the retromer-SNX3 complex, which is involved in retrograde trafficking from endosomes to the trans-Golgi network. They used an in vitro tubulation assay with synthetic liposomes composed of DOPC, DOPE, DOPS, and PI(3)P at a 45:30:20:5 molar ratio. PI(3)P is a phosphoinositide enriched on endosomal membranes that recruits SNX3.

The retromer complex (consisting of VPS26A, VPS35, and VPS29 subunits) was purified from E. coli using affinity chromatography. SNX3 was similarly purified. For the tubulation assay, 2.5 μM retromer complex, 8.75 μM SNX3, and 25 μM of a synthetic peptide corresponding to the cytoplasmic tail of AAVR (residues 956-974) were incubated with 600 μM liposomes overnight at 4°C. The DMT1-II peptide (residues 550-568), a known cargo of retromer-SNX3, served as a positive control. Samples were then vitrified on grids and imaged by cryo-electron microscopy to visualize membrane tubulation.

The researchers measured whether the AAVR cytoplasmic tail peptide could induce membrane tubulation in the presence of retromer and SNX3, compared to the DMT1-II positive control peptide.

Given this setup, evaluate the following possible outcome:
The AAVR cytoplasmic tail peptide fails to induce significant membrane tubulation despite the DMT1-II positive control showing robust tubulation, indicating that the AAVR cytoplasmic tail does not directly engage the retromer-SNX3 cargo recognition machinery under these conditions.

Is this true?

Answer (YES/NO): NO